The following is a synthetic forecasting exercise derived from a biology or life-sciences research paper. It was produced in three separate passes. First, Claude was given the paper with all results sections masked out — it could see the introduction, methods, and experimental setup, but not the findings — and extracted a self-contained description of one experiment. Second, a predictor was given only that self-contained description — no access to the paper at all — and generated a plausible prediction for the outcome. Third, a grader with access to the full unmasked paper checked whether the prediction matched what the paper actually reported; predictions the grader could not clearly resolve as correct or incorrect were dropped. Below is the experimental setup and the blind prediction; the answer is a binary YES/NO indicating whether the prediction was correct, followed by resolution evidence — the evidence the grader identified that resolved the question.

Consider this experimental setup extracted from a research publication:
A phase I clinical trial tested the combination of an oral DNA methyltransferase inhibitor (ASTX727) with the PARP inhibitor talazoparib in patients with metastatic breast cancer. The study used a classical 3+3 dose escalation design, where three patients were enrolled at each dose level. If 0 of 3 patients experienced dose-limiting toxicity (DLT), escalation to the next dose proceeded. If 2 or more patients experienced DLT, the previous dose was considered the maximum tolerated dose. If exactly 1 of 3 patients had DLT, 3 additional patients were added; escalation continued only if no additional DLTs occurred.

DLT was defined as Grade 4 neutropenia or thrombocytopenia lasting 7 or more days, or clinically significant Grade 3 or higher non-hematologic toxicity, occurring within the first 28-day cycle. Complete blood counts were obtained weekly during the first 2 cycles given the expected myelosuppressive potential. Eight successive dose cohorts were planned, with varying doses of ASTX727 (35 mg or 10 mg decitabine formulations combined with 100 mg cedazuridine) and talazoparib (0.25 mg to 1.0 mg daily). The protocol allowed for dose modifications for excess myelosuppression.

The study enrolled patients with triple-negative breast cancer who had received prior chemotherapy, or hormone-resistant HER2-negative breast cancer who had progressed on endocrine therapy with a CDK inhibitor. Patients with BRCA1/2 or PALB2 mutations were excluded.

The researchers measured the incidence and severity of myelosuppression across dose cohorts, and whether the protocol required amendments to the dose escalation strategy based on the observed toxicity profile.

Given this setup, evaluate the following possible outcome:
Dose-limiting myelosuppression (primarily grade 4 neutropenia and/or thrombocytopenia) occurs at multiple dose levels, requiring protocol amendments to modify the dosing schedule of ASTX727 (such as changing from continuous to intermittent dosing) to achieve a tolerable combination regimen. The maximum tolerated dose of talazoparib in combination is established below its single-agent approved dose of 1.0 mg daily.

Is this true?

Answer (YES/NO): YES